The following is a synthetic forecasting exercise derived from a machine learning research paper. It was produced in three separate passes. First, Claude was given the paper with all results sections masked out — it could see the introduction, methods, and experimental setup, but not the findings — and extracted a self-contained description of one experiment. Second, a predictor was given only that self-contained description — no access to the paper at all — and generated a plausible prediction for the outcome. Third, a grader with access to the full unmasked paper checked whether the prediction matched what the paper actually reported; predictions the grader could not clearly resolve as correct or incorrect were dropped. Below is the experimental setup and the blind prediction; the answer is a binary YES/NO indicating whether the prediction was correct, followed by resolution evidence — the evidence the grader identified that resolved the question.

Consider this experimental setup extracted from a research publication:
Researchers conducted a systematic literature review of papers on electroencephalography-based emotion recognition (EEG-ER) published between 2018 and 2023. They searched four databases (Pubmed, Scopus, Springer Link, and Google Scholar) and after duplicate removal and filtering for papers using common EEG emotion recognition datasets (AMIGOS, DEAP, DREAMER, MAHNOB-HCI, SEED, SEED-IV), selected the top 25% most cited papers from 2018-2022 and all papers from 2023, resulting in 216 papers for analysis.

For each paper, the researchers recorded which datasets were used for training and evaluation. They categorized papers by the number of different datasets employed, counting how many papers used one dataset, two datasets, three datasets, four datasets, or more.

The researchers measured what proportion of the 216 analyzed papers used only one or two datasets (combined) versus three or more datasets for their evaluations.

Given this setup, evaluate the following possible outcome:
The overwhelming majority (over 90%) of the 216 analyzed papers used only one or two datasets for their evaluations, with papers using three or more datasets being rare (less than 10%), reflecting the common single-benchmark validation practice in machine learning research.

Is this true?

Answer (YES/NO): NO